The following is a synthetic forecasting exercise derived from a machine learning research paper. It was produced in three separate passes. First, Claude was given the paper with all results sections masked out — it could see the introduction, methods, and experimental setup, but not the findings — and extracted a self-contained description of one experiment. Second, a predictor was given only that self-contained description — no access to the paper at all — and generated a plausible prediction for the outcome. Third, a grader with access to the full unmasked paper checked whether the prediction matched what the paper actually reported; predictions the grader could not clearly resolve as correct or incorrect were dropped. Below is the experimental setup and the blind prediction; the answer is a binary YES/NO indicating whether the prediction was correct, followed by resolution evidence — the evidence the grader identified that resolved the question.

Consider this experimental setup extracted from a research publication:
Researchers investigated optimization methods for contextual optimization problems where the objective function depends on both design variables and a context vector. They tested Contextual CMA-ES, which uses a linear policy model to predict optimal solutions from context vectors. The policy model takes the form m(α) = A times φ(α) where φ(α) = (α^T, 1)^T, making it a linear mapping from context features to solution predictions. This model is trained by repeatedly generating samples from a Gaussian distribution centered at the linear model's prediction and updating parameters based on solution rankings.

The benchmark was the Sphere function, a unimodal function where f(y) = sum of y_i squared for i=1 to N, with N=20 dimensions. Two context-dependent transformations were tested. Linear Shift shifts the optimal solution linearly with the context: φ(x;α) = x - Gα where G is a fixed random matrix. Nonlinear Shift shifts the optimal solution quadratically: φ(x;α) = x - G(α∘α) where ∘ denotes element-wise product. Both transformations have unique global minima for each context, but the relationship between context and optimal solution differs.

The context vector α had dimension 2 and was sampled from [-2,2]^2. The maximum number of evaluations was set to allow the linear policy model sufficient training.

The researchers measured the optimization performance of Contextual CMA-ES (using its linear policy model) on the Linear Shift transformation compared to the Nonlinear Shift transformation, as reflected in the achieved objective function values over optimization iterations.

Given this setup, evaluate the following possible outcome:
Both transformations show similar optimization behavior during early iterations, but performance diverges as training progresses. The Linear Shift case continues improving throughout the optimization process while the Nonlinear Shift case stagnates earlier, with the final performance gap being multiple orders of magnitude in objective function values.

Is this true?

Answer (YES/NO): NO